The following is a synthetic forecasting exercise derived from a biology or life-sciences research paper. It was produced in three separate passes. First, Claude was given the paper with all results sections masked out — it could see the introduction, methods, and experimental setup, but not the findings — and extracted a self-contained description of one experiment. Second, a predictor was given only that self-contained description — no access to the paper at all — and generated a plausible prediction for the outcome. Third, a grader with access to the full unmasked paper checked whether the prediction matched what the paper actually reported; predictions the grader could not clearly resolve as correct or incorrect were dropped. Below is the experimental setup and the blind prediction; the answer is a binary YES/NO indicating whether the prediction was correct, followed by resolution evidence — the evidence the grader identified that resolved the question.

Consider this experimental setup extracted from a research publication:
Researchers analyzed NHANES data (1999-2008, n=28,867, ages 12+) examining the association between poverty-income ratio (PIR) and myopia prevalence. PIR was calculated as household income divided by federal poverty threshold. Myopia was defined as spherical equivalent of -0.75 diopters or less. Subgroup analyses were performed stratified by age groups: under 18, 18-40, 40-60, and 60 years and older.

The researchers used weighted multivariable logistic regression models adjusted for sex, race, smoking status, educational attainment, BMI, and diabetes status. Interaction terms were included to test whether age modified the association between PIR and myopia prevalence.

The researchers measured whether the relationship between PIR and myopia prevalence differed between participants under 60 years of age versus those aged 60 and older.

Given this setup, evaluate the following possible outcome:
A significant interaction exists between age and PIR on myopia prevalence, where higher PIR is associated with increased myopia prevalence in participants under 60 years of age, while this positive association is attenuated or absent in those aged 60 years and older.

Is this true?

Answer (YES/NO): YES